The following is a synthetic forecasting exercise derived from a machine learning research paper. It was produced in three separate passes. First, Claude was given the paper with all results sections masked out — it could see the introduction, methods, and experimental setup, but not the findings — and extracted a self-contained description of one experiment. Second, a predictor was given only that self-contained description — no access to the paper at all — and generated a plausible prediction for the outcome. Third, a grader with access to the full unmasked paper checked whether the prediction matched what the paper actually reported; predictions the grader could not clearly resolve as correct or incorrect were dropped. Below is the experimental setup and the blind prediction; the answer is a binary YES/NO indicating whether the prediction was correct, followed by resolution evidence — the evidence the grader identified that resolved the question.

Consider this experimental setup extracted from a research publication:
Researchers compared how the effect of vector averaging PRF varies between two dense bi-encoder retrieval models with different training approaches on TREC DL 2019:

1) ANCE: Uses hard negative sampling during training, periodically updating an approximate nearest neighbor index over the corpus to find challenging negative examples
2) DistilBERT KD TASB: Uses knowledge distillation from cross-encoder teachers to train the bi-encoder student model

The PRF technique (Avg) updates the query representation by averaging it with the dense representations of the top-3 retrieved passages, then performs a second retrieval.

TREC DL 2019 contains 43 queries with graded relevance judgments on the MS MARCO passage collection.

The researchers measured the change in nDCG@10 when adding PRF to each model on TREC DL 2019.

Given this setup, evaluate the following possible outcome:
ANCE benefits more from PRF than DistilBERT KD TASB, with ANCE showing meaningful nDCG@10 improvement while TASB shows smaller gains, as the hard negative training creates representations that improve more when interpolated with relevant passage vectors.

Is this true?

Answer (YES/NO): NO